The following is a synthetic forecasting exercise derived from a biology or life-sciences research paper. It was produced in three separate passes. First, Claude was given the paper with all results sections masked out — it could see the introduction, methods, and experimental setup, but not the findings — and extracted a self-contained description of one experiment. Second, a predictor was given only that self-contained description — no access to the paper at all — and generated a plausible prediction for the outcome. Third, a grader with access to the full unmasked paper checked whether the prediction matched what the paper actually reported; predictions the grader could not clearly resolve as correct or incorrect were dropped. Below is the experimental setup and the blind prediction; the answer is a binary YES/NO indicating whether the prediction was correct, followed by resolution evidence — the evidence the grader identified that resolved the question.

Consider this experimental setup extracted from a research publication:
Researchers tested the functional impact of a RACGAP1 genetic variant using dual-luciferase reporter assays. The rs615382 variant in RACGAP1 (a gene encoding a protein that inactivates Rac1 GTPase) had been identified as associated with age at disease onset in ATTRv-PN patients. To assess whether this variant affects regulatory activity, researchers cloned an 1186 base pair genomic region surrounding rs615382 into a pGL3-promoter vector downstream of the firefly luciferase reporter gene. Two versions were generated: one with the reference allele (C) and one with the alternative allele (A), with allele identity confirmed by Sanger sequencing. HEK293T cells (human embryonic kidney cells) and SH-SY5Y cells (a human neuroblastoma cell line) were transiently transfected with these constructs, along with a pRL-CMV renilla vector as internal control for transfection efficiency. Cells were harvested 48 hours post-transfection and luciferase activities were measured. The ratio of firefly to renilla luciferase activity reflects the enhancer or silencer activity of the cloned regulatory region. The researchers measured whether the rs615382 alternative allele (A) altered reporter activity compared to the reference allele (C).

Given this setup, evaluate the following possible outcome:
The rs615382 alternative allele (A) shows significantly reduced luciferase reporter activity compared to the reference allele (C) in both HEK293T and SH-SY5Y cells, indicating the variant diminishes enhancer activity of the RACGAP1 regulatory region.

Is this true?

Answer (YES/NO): NO